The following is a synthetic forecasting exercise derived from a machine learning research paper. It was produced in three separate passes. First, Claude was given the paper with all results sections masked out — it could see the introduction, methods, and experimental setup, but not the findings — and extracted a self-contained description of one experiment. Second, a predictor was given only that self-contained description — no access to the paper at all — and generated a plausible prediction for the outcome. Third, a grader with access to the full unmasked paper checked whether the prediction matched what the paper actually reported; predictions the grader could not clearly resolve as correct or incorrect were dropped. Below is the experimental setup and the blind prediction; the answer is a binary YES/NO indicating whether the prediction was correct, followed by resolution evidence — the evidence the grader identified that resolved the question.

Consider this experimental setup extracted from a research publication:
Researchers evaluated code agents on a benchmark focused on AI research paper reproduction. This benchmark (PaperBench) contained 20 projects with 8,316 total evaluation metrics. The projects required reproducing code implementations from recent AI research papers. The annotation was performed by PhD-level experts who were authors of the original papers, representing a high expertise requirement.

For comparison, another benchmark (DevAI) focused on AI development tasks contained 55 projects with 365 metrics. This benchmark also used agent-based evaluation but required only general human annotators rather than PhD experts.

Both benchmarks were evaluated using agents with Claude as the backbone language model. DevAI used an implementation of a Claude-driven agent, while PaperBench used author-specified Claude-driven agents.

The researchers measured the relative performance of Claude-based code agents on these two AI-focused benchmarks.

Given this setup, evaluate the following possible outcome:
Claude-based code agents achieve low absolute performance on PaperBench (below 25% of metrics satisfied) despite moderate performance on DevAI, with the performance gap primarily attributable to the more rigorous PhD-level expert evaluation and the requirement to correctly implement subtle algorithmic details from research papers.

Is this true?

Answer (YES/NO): NO